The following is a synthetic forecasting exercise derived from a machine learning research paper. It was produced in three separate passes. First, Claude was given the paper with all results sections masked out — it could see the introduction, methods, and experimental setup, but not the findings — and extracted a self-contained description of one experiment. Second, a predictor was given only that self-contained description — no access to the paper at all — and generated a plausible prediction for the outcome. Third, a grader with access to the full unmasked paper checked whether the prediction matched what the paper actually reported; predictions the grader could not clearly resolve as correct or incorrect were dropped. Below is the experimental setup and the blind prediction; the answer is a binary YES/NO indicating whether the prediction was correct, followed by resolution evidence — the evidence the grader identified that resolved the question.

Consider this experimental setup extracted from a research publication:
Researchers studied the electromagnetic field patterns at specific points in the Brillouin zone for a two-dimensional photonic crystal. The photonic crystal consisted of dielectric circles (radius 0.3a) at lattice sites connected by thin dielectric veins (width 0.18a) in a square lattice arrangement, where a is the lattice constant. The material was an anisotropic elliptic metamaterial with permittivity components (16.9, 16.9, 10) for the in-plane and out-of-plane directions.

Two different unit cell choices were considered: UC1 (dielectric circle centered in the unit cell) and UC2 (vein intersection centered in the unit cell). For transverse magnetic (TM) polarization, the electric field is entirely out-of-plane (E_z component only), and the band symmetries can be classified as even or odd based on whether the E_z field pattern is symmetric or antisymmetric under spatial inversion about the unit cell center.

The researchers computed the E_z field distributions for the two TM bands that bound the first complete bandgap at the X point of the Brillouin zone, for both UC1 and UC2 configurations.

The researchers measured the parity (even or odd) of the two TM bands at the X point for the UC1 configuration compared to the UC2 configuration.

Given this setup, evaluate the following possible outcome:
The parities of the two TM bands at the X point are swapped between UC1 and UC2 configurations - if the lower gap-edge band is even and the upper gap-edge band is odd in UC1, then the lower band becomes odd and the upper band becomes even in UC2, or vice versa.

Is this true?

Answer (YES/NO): YES